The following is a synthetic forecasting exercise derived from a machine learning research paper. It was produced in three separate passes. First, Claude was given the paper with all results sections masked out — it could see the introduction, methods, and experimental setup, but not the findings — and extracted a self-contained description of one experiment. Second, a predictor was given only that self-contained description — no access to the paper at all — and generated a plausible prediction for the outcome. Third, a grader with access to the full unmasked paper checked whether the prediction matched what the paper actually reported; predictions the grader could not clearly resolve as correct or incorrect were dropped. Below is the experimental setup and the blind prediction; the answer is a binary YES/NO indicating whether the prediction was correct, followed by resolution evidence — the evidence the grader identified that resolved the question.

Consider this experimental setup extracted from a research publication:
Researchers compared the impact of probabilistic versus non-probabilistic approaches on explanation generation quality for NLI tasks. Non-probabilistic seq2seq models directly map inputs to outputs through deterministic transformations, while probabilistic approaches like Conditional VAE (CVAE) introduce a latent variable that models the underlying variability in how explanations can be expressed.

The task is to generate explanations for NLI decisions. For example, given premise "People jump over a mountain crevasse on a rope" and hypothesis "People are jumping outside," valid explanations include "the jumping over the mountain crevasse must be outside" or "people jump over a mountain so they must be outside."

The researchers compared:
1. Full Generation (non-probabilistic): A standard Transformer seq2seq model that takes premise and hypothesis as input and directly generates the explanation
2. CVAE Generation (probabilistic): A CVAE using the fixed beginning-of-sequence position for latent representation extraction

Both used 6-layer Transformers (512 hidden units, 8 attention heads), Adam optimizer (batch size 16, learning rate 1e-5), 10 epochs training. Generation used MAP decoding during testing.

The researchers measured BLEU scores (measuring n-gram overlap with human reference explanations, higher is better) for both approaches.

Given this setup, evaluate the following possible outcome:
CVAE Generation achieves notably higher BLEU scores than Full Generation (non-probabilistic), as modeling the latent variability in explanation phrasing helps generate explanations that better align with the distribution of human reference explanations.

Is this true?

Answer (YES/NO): NO